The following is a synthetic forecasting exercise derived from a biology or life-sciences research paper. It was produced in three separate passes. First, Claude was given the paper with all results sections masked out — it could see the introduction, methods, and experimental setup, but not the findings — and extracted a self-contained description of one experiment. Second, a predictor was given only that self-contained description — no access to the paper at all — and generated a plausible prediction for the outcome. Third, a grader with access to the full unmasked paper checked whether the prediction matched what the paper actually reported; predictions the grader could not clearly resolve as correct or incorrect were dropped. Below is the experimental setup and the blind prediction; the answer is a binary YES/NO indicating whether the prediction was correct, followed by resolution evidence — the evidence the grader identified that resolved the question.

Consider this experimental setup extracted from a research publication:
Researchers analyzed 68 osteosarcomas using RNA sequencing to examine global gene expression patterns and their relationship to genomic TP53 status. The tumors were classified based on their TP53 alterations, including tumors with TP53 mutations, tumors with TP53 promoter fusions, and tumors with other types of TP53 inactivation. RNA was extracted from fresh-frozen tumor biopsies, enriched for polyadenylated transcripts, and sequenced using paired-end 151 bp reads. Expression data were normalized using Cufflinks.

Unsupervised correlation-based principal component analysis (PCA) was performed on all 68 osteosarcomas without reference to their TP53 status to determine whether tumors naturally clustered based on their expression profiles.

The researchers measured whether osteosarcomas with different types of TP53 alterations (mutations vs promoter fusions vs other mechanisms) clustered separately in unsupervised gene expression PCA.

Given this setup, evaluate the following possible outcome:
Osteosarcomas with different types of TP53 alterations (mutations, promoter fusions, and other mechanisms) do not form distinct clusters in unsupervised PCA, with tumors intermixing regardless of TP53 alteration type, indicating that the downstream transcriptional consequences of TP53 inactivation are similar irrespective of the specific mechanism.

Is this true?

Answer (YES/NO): YES